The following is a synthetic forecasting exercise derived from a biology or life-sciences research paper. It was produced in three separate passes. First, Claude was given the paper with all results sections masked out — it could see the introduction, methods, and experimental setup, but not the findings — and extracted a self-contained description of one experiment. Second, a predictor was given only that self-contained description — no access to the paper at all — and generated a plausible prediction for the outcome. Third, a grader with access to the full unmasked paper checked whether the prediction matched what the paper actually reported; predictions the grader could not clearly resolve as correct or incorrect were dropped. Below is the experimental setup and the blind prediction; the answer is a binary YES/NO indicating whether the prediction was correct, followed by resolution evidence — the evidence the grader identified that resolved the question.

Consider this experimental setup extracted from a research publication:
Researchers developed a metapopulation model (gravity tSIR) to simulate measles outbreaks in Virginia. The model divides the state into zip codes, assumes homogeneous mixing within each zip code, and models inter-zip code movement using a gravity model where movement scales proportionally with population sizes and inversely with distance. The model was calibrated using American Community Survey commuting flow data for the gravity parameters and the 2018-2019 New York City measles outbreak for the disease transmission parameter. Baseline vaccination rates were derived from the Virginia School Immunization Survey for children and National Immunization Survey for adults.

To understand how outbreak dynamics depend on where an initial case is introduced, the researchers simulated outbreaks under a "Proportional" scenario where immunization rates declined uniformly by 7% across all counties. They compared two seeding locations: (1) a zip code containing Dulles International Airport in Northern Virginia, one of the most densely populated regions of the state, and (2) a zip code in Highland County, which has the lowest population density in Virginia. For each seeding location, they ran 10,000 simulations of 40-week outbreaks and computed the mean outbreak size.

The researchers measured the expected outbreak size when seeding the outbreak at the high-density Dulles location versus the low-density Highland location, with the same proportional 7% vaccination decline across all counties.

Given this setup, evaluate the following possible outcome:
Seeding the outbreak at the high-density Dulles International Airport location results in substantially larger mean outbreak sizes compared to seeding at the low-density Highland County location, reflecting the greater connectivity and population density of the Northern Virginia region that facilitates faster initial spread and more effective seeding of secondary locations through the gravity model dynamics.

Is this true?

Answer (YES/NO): YES